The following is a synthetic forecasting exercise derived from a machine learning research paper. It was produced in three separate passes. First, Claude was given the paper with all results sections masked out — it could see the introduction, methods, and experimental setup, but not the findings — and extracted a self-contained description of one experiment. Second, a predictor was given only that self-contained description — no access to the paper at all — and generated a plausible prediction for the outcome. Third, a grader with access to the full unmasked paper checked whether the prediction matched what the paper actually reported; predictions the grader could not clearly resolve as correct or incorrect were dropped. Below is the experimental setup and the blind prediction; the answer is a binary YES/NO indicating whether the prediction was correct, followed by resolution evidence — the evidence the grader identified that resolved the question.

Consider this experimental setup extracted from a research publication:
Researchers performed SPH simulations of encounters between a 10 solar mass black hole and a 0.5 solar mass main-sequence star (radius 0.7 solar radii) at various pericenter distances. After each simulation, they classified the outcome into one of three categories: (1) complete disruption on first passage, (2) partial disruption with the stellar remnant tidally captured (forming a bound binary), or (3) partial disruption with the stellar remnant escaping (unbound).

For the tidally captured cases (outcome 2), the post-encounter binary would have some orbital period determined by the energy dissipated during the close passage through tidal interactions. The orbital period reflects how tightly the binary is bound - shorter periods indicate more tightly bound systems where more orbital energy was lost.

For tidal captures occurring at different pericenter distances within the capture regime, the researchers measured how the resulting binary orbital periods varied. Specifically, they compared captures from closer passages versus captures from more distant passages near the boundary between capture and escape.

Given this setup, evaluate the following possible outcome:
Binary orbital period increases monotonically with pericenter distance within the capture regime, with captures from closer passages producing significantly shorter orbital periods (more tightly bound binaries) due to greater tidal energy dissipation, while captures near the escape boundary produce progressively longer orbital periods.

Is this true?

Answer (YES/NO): NO